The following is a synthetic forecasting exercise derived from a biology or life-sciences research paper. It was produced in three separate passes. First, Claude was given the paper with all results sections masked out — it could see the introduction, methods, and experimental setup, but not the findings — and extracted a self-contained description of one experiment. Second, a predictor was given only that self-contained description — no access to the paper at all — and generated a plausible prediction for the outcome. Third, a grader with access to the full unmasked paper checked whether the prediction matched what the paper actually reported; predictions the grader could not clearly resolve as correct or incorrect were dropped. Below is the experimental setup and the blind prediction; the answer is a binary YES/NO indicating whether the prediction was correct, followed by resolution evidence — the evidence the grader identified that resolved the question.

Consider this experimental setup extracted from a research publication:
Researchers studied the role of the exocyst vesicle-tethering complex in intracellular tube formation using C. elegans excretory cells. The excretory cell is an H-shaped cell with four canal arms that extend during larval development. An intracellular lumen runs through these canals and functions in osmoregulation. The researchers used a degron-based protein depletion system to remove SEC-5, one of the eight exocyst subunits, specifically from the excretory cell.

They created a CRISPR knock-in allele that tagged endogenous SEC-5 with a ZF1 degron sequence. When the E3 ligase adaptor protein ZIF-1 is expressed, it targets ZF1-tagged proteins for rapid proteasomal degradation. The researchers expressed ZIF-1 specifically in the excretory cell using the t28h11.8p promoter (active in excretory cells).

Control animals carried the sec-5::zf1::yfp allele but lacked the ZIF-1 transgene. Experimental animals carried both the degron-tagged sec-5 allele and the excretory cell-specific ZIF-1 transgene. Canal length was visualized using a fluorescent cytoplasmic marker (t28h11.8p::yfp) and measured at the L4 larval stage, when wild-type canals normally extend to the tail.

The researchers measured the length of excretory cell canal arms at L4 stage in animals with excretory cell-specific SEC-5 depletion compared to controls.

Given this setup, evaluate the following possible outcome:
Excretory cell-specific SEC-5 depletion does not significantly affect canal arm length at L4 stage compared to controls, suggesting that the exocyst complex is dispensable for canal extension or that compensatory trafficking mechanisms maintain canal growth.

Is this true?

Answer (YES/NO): NO